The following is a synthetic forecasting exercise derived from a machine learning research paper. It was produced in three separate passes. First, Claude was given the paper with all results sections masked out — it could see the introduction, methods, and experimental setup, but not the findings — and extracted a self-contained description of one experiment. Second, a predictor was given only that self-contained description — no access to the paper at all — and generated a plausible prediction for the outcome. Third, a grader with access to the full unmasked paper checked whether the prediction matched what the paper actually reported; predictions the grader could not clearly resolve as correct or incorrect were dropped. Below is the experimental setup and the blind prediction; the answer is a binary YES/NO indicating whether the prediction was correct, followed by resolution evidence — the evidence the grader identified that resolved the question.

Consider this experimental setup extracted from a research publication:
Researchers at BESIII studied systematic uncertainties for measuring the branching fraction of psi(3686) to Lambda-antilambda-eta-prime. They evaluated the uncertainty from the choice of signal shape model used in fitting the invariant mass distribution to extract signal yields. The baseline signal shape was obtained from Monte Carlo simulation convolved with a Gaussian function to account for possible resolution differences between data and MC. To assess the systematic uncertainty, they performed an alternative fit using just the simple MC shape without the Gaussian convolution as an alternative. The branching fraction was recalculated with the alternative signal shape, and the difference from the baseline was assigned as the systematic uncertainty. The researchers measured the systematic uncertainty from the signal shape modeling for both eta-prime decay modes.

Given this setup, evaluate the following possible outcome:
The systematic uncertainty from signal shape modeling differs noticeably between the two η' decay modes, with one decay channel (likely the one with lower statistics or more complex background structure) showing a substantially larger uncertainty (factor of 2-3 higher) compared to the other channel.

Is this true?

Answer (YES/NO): NO